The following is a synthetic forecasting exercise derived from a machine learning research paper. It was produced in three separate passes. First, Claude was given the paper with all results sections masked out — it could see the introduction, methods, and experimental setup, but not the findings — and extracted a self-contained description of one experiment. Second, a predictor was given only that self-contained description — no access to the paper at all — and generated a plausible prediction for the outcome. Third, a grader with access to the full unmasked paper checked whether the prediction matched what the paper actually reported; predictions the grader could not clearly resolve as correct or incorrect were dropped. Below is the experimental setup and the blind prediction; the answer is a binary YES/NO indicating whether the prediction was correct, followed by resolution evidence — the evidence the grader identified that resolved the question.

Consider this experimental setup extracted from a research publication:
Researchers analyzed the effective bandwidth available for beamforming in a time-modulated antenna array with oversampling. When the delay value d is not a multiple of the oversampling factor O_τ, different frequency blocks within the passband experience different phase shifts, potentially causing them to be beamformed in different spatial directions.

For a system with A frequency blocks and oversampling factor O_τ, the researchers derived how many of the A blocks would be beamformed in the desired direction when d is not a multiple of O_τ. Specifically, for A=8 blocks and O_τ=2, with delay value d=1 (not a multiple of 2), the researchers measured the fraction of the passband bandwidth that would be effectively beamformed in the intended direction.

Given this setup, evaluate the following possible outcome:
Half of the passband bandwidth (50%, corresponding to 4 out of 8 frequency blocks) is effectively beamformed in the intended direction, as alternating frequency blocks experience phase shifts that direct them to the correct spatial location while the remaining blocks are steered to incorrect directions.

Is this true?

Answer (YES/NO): YES